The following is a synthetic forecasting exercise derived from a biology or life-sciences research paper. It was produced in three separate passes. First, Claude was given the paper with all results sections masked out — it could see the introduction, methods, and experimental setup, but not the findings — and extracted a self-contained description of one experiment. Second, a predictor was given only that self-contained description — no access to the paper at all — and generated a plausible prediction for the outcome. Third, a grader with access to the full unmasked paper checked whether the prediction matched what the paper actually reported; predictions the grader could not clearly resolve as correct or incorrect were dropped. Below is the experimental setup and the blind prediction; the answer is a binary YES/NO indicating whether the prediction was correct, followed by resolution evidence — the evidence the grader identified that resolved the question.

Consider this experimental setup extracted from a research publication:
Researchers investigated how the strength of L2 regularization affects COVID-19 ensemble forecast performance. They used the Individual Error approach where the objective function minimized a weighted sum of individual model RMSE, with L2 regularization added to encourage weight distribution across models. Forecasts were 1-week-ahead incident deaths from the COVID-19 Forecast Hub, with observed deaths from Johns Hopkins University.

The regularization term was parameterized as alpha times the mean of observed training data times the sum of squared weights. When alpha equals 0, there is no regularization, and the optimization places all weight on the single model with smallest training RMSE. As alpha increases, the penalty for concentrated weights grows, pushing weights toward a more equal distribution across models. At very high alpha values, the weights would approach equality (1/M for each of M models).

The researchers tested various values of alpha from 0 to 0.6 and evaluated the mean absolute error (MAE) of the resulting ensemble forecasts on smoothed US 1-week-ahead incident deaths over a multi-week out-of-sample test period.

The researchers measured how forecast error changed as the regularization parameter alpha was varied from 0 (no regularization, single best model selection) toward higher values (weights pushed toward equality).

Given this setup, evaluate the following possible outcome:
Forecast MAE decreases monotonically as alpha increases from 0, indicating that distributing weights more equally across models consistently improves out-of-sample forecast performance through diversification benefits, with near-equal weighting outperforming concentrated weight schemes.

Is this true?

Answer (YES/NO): NO